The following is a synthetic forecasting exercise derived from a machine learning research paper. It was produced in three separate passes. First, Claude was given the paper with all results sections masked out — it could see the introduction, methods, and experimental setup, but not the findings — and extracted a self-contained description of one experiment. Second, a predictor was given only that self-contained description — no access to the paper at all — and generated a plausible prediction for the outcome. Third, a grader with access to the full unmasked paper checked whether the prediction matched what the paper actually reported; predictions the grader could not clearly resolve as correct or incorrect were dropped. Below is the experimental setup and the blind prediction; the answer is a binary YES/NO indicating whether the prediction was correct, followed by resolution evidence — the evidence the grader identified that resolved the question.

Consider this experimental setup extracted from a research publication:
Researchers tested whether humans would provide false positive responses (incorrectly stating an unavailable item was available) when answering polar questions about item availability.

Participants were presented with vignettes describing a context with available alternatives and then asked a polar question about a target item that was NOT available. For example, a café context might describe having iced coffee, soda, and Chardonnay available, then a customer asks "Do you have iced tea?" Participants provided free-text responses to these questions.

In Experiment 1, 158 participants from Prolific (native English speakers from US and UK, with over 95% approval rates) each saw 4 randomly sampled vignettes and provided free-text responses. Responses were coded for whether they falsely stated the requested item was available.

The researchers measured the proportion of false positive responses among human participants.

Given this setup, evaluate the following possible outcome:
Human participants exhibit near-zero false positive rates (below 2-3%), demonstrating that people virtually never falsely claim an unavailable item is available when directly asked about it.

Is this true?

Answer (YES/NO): NO